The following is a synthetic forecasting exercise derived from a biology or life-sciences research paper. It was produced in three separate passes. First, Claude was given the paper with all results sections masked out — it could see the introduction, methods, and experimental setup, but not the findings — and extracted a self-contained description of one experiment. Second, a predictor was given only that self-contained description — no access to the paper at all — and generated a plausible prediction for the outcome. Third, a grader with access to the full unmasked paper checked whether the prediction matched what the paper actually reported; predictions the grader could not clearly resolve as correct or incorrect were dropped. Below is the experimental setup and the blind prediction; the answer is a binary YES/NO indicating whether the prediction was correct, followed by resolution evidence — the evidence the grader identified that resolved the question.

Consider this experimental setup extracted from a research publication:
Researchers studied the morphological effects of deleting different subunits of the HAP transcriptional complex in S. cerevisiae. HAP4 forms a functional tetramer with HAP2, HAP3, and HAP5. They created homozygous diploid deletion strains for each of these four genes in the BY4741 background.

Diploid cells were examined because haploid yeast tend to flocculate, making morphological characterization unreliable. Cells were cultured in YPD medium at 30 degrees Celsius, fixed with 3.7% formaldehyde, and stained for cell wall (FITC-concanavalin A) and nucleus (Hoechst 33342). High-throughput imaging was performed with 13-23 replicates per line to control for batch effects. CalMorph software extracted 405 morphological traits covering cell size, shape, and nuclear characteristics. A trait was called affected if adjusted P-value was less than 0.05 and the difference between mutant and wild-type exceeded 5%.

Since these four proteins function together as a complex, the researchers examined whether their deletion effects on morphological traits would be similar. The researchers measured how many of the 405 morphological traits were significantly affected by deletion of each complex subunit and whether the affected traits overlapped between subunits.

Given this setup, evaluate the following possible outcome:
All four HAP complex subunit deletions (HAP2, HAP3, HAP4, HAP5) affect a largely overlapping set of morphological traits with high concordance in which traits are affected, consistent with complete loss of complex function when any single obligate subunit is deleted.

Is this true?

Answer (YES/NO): NO